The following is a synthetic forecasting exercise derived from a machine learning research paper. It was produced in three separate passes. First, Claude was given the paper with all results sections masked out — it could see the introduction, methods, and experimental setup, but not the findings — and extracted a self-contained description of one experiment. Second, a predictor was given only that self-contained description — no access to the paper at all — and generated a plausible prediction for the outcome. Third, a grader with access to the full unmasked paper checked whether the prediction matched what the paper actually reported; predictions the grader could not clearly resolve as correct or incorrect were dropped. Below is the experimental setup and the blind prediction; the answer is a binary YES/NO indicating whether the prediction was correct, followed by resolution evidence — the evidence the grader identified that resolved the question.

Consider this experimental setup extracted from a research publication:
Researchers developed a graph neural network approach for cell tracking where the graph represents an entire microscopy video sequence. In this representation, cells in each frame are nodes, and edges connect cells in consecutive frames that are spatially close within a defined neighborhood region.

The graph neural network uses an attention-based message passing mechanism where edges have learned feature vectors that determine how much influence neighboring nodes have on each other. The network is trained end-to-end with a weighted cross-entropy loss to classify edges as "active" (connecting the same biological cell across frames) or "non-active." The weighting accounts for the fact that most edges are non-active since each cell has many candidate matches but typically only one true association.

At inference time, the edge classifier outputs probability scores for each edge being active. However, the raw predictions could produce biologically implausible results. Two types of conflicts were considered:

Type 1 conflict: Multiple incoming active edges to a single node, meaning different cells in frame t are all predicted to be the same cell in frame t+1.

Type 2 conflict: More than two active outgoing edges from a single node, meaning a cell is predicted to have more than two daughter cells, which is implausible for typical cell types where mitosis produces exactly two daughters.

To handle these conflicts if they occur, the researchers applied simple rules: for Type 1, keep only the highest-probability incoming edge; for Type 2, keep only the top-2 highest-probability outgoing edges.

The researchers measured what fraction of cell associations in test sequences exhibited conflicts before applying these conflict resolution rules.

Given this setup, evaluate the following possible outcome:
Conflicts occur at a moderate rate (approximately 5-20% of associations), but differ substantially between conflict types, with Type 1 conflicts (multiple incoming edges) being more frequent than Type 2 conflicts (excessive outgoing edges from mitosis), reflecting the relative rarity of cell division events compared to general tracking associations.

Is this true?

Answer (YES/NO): NO